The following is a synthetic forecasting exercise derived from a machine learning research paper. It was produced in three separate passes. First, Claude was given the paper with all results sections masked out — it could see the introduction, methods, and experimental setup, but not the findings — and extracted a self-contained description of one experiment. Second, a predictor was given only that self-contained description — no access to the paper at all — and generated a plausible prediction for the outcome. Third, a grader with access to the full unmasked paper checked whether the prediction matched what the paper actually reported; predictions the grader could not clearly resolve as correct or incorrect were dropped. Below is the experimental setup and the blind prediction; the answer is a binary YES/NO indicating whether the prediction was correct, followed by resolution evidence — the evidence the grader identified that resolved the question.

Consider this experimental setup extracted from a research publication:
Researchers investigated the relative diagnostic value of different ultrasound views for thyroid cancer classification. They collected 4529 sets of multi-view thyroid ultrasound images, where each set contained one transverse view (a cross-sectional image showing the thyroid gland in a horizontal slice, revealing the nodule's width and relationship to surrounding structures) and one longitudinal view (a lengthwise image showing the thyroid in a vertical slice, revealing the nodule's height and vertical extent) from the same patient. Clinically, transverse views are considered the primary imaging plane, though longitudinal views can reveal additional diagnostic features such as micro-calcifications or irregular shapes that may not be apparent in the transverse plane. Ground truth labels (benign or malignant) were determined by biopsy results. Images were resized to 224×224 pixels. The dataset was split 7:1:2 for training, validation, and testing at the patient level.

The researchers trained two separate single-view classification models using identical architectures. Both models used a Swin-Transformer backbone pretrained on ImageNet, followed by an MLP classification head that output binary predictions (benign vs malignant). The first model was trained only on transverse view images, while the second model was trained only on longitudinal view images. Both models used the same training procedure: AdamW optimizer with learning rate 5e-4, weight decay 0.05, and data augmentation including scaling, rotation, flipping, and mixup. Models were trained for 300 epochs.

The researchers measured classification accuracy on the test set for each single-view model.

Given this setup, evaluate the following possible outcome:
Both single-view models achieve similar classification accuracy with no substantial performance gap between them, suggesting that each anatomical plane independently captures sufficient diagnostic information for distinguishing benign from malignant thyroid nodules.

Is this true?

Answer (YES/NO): YES